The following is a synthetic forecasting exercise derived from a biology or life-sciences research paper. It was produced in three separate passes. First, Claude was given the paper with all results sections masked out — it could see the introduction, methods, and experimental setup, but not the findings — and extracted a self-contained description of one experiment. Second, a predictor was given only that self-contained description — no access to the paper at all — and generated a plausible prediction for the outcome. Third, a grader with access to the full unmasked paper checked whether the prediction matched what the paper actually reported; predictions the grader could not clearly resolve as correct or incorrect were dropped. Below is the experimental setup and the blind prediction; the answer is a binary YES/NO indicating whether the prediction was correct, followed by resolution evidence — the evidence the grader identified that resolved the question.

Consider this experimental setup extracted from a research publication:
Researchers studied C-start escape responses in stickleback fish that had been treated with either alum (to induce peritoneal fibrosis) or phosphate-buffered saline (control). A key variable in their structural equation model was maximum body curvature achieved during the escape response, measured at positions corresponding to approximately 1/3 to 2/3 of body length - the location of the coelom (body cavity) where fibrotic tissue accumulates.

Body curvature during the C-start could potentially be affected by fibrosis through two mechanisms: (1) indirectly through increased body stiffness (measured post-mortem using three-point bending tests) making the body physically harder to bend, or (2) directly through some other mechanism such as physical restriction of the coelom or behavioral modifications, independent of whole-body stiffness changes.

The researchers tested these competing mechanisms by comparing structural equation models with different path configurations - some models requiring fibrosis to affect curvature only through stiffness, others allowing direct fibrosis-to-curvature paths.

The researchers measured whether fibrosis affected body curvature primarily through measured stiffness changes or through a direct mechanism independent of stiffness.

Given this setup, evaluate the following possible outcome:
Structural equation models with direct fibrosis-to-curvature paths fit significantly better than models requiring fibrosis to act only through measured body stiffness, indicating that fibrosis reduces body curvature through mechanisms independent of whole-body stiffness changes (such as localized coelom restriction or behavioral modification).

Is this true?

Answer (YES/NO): YES